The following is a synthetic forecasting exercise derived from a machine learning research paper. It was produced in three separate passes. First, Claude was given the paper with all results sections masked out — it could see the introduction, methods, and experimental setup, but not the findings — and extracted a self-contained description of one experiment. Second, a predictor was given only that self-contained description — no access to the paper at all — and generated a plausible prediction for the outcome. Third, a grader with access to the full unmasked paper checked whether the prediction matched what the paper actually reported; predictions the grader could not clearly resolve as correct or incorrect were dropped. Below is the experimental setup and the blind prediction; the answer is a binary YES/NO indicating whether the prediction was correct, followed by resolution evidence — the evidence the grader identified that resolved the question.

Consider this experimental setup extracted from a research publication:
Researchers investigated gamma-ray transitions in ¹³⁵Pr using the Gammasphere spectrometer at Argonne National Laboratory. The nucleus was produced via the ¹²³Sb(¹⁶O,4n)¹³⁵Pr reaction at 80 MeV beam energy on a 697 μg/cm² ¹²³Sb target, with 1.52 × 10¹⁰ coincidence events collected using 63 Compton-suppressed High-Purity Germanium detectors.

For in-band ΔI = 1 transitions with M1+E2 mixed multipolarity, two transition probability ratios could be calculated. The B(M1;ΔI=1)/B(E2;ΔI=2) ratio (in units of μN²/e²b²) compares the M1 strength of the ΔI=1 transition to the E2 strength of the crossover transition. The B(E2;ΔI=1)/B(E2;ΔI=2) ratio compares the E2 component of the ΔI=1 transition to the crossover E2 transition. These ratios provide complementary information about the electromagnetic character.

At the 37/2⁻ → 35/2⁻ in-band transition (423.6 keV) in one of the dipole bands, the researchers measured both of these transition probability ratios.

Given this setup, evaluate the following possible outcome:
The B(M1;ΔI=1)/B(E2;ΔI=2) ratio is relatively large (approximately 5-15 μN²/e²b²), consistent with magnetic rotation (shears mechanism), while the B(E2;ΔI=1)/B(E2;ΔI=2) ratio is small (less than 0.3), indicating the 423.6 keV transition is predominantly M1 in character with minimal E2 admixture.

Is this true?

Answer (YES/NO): NO